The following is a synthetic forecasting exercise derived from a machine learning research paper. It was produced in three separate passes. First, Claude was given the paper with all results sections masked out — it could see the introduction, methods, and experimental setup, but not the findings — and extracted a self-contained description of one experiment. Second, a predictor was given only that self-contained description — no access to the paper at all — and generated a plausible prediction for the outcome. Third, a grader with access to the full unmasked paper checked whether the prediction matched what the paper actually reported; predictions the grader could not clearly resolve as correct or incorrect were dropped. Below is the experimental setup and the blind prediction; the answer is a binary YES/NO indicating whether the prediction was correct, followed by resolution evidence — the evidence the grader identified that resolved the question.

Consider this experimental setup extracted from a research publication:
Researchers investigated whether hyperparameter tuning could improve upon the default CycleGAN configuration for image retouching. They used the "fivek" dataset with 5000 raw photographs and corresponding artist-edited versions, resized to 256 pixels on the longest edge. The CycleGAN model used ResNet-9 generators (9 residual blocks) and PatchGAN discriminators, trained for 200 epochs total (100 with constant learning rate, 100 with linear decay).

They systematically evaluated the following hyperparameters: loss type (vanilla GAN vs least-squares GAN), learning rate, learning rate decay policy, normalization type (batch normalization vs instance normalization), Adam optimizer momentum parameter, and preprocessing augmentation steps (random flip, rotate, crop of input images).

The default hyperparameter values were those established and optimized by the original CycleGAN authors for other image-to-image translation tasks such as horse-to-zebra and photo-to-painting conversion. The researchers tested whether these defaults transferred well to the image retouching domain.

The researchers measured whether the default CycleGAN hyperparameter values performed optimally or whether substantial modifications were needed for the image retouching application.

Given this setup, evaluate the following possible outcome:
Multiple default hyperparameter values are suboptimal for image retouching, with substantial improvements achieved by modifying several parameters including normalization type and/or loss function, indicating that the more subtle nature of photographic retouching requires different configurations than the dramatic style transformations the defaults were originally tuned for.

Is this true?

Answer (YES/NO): NO